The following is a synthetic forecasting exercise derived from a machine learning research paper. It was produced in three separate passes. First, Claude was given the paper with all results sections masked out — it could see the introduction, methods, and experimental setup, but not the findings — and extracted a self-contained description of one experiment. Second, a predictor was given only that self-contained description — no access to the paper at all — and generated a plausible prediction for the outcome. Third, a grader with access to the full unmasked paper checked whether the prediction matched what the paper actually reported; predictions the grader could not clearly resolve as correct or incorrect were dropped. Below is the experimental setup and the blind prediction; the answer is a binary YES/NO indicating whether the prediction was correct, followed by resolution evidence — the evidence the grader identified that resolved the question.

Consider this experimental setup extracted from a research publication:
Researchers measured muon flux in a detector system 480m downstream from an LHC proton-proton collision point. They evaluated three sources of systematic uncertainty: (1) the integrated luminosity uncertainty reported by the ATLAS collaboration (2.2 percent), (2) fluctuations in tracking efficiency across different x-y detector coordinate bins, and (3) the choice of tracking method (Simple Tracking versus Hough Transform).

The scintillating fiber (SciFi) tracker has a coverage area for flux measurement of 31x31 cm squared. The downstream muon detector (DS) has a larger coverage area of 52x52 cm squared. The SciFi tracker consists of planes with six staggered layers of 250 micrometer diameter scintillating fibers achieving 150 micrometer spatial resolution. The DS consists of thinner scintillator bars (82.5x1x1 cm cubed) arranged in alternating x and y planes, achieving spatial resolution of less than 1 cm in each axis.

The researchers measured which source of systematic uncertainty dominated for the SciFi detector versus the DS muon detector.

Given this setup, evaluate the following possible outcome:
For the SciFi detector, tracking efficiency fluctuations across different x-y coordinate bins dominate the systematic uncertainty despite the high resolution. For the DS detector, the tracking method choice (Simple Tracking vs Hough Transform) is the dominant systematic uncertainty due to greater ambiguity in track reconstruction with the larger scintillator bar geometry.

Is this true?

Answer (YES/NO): NO